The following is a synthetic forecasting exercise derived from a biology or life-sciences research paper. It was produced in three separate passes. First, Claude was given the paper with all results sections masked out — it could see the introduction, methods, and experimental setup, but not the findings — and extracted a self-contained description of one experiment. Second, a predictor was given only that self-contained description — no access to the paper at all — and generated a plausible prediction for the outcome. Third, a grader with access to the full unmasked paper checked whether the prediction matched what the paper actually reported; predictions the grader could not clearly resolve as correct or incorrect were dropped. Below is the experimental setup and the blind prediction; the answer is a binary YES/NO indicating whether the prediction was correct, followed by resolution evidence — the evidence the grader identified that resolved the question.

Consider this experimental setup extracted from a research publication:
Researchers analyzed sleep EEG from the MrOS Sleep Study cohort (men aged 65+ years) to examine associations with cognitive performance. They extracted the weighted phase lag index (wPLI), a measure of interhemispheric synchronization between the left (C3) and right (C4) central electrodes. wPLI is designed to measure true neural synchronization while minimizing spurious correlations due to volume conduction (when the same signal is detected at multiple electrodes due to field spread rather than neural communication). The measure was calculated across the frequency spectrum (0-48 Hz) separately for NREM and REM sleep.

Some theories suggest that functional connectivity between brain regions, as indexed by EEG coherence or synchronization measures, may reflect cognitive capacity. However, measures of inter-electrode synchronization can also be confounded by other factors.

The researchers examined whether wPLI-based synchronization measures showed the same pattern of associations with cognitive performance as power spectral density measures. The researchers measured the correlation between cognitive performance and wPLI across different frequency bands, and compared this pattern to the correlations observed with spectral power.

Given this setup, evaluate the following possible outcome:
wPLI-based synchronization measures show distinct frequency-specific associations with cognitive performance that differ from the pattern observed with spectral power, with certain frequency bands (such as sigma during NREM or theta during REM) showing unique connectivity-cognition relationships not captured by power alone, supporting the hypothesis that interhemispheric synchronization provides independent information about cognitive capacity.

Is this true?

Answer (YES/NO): NO